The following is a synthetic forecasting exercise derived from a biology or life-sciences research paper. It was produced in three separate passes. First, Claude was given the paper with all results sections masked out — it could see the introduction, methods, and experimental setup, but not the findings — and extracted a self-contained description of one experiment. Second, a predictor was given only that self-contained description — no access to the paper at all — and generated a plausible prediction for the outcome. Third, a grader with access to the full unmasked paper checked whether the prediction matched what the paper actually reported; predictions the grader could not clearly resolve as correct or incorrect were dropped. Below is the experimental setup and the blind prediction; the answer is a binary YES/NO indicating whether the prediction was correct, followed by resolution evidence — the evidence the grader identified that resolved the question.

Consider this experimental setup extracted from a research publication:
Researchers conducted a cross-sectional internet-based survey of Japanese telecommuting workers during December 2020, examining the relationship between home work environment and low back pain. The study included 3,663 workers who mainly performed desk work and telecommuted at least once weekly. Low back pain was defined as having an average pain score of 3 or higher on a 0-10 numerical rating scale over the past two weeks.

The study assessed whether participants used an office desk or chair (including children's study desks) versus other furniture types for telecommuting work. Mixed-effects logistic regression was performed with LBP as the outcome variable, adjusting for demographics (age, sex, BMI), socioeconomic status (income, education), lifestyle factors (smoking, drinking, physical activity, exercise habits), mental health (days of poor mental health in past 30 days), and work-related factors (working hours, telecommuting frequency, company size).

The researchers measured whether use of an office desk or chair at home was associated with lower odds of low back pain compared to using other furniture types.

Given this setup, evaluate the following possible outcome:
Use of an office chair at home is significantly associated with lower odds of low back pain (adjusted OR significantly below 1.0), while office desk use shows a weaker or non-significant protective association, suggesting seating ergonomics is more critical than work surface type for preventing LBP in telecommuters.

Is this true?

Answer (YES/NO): NO